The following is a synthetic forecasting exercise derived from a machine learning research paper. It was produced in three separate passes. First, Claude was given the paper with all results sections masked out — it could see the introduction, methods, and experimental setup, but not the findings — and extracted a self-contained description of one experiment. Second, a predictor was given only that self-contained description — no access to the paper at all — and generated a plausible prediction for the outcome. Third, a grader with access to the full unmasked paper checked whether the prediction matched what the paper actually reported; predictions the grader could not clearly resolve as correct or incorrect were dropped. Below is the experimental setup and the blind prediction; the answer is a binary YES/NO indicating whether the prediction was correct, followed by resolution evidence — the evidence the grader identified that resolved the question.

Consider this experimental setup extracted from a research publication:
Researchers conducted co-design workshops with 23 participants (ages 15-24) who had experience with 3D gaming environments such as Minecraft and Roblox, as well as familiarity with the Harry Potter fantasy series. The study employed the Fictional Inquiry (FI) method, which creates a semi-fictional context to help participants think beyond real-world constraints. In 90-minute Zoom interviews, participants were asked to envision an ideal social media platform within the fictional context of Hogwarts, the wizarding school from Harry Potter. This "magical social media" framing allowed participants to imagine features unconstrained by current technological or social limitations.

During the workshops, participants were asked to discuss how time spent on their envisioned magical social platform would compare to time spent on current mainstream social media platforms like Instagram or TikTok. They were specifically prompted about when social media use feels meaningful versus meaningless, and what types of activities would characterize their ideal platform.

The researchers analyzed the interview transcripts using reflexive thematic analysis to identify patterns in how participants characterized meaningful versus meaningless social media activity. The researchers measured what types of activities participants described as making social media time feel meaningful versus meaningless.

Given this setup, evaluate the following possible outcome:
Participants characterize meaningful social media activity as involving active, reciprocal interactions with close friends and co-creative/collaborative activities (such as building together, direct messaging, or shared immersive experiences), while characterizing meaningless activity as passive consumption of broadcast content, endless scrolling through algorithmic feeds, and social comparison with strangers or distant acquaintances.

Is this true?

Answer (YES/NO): YES